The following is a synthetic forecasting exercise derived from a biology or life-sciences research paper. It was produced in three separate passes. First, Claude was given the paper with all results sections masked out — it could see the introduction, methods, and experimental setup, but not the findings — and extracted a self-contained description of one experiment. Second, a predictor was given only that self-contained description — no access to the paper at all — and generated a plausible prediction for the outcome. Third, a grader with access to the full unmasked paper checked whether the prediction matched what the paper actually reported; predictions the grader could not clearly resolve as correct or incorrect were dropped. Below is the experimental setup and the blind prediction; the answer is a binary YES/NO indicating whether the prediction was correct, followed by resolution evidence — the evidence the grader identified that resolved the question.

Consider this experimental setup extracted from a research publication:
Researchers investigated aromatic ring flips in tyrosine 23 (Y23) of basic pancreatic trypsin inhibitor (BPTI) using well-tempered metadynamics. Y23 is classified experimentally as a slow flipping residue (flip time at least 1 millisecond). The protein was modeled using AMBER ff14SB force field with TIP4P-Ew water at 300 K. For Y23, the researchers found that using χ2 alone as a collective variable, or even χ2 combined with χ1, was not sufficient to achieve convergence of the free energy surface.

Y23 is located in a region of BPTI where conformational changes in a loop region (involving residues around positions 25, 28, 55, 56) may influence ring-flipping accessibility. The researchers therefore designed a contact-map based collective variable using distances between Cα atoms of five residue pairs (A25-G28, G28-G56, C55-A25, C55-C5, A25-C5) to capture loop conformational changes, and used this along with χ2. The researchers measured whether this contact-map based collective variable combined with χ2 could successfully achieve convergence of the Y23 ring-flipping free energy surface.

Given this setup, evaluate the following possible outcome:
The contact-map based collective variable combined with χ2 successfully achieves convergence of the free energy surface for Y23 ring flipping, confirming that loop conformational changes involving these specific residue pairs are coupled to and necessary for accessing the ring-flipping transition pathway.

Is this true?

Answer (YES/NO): YES